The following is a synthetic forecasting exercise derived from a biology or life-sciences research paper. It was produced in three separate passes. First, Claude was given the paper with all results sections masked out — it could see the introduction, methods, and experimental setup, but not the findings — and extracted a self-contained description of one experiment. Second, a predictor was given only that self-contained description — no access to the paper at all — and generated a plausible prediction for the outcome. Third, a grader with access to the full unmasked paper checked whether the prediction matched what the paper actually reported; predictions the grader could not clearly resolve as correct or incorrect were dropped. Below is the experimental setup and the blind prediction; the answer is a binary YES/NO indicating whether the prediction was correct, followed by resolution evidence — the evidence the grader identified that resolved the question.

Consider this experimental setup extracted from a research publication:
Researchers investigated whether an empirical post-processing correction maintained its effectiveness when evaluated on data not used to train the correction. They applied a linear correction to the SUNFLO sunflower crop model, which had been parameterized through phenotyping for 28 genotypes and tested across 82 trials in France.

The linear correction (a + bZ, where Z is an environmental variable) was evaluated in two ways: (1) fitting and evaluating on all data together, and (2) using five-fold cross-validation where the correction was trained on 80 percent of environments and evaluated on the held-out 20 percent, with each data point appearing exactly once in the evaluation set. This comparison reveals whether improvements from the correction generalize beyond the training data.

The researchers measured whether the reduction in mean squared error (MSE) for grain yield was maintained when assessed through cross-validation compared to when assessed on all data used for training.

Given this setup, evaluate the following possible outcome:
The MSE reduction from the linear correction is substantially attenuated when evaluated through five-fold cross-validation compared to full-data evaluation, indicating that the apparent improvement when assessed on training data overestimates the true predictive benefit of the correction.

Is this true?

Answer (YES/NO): NO